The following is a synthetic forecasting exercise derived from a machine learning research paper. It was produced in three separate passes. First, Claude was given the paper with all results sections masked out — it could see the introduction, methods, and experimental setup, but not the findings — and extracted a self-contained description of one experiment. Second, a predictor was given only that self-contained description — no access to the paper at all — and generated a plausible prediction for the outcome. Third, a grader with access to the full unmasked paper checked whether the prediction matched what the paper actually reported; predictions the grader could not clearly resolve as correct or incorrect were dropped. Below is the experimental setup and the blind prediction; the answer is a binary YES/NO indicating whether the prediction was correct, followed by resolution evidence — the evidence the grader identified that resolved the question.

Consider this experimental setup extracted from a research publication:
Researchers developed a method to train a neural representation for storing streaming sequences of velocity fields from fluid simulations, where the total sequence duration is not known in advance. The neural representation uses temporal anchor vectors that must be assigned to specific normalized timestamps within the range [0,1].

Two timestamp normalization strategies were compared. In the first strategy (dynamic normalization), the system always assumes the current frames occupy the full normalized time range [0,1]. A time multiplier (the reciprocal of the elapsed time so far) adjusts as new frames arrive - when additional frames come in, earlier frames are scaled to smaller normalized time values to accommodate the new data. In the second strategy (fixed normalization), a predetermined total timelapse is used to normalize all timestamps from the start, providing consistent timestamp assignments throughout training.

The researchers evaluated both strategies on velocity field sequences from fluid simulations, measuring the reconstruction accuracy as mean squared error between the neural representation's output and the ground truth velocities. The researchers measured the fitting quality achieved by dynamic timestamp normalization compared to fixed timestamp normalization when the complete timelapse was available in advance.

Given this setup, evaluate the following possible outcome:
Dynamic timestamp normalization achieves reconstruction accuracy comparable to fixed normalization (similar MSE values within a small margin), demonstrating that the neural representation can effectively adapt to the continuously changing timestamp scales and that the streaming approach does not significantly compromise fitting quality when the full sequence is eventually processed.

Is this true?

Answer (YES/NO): NO